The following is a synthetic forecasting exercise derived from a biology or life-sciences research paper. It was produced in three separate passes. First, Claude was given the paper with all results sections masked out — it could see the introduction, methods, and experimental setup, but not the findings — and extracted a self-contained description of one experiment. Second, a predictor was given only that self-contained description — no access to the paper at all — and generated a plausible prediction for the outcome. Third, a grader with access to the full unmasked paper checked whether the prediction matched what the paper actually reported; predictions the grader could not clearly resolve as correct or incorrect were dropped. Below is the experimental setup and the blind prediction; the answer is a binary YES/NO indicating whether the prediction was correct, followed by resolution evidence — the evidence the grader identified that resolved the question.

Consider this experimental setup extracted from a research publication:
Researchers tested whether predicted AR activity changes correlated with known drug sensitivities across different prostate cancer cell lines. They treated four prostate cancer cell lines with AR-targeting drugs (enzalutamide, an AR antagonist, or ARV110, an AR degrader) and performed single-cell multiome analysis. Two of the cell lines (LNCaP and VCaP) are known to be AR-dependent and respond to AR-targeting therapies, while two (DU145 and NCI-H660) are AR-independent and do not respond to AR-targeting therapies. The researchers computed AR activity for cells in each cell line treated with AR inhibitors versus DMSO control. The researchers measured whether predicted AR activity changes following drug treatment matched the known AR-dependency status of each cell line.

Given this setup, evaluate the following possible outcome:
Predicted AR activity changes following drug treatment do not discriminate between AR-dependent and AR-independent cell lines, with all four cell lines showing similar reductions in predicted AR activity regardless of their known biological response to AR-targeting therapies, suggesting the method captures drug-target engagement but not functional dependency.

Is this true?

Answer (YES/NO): NO